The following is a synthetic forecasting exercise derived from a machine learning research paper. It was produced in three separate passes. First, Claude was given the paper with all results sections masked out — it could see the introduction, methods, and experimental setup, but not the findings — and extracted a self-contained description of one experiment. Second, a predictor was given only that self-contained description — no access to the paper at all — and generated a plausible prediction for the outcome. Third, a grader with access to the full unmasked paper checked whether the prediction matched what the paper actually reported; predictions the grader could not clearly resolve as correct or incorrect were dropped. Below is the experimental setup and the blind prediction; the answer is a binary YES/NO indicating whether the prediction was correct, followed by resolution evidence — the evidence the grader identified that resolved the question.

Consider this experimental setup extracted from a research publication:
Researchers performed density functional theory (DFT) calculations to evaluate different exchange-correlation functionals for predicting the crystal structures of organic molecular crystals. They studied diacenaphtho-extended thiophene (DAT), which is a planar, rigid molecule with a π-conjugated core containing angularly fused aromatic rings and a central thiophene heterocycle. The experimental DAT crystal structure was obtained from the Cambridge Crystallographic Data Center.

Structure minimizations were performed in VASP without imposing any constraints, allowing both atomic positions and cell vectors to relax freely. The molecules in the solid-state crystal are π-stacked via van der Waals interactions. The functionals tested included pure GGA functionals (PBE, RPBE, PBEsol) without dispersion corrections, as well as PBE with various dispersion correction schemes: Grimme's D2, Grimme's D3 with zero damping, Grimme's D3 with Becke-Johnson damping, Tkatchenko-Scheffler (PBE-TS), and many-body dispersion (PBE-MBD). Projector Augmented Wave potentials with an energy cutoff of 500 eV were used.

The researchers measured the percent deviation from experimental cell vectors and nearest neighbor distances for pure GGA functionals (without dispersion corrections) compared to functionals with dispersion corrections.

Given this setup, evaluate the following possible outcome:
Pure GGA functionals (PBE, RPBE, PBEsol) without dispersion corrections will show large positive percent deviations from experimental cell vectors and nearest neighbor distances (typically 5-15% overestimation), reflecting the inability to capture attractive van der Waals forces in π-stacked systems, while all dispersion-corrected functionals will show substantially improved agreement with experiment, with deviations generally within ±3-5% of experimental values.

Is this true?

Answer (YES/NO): NO